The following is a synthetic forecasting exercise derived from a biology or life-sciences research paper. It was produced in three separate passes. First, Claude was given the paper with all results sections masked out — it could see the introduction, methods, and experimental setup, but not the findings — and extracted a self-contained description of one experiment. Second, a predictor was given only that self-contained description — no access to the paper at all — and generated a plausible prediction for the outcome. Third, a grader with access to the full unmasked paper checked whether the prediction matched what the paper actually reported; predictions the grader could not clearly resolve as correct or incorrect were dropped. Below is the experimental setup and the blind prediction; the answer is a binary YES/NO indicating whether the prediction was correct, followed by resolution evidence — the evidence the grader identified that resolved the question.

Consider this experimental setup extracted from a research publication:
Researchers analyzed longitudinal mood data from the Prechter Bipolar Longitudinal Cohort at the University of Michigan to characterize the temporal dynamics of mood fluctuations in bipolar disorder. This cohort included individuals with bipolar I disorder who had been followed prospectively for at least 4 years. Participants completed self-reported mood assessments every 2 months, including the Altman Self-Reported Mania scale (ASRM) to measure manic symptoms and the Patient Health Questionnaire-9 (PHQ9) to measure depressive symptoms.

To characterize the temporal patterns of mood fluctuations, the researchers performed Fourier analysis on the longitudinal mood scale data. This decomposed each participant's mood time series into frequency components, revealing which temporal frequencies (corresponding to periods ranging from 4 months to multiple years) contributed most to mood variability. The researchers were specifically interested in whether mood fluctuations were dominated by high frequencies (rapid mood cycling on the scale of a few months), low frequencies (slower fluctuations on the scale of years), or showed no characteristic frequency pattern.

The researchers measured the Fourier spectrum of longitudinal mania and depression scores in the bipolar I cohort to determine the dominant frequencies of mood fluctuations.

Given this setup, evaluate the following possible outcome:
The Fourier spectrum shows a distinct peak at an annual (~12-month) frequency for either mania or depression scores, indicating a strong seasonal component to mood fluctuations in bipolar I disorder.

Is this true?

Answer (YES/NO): NO